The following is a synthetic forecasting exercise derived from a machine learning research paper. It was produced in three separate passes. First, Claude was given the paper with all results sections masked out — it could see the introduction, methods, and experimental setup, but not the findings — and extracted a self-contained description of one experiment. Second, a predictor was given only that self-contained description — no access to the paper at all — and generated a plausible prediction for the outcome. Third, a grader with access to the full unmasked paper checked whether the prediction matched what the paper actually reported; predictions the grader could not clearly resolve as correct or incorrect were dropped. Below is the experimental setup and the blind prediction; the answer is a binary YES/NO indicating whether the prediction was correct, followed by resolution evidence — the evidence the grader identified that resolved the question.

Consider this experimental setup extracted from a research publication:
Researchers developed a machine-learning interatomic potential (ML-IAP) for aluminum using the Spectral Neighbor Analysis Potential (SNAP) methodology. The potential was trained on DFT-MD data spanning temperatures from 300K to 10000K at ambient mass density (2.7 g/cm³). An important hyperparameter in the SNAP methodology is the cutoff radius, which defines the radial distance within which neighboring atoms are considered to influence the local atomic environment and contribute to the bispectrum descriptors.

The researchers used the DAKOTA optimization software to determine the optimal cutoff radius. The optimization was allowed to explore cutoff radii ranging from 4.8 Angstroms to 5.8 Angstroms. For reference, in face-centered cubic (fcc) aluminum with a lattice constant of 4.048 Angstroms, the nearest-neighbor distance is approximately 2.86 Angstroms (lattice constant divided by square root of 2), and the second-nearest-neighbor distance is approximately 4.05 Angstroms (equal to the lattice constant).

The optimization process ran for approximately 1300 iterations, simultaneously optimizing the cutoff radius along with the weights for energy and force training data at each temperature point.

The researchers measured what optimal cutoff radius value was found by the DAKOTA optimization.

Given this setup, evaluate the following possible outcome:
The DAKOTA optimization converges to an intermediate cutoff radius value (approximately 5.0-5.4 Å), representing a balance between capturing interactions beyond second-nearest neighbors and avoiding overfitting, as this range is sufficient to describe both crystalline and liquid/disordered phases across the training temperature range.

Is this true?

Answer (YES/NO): YES